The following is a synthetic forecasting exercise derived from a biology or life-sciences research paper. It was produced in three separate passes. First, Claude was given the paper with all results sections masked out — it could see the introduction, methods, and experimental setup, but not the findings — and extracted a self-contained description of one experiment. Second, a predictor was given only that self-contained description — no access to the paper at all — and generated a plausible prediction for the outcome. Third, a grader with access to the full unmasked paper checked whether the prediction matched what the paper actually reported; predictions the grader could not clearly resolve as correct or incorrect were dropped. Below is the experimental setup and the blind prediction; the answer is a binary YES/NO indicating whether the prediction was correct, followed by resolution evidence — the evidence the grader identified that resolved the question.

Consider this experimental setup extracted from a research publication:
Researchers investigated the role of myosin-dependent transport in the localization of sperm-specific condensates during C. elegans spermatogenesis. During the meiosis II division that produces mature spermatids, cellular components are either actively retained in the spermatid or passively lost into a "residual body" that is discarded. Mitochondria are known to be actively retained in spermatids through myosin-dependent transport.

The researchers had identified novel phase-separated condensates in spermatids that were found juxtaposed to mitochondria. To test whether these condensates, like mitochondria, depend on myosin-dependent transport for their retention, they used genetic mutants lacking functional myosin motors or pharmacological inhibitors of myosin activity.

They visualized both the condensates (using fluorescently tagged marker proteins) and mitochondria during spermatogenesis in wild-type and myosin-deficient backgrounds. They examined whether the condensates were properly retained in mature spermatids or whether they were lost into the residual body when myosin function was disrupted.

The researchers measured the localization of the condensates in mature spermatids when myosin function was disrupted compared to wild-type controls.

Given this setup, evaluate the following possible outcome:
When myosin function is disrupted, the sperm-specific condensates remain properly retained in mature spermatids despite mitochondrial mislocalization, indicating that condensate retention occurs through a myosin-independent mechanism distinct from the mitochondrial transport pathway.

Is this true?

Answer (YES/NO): NO